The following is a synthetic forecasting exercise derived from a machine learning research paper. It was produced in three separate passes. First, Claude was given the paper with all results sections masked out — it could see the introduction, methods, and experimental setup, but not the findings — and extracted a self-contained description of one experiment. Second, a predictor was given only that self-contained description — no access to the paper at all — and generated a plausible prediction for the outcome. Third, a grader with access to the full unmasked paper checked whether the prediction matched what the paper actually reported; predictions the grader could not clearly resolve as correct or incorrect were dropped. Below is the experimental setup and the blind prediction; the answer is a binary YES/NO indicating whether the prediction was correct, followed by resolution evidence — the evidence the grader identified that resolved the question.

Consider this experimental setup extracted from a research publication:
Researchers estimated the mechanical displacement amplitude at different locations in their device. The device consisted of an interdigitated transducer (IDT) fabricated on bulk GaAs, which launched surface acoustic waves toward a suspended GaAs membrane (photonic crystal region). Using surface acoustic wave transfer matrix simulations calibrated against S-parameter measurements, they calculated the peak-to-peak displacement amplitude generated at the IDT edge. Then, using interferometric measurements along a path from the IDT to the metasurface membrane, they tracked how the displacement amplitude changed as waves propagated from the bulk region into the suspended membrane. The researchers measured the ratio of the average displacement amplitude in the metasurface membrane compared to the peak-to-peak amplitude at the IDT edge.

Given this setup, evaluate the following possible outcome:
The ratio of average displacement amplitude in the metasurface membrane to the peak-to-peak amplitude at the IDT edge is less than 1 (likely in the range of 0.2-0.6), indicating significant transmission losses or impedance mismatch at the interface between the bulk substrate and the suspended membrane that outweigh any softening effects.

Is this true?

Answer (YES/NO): NO